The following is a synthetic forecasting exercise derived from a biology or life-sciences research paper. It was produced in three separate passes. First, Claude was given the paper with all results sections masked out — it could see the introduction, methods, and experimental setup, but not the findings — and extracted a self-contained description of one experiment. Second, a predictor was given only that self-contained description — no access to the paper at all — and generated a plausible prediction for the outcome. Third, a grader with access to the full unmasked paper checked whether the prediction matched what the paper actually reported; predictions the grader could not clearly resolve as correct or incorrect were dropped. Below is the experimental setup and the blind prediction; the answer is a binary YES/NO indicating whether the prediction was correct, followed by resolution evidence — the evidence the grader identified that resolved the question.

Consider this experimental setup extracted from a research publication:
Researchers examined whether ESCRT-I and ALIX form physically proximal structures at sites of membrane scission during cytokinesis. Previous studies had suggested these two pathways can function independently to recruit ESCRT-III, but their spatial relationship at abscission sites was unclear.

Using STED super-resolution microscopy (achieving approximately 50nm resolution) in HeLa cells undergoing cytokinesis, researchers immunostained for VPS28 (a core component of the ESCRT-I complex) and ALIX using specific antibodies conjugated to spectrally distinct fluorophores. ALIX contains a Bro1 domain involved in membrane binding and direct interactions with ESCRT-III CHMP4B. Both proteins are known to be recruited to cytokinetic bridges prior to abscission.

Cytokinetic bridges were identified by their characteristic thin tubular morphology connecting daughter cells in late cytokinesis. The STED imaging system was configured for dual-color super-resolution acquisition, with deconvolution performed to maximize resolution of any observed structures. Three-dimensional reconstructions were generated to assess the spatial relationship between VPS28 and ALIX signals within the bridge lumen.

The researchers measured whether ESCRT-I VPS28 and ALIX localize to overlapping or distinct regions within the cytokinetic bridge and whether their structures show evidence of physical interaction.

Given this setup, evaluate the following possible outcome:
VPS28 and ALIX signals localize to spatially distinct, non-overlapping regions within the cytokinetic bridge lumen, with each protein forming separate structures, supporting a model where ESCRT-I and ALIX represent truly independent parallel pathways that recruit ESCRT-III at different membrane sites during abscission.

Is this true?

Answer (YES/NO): NO